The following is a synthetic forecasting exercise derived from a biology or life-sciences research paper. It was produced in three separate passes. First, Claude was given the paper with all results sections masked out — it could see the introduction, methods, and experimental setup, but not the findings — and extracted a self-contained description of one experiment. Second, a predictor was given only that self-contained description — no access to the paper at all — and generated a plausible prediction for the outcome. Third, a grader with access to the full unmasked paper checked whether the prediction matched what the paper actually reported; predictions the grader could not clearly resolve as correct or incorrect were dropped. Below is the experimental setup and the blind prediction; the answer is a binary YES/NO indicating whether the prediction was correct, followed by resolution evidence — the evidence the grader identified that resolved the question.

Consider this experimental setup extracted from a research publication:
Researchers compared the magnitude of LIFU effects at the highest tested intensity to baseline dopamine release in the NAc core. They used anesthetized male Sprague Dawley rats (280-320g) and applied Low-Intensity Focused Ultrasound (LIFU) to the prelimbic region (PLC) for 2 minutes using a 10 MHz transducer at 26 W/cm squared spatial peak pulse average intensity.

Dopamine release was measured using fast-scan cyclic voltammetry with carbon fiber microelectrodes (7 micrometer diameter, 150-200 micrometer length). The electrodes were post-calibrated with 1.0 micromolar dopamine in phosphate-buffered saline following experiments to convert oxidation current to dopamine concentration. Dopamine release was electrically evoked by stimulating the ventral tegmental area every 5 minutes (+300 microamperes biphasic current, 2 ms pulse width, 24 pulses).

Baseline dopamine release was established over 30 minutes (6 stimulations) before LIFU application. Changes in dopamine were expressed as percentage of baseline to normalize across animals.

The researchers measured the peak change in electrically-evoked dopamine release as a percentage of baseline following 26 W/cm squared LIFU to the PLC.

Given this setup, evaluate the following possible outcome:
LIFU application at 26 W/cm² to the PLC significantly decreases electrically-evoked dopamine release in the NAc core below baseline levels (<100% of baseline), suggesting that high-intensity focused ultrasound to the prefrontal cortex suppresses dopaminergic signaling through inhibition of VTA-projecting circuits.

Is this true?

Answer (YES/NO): NO